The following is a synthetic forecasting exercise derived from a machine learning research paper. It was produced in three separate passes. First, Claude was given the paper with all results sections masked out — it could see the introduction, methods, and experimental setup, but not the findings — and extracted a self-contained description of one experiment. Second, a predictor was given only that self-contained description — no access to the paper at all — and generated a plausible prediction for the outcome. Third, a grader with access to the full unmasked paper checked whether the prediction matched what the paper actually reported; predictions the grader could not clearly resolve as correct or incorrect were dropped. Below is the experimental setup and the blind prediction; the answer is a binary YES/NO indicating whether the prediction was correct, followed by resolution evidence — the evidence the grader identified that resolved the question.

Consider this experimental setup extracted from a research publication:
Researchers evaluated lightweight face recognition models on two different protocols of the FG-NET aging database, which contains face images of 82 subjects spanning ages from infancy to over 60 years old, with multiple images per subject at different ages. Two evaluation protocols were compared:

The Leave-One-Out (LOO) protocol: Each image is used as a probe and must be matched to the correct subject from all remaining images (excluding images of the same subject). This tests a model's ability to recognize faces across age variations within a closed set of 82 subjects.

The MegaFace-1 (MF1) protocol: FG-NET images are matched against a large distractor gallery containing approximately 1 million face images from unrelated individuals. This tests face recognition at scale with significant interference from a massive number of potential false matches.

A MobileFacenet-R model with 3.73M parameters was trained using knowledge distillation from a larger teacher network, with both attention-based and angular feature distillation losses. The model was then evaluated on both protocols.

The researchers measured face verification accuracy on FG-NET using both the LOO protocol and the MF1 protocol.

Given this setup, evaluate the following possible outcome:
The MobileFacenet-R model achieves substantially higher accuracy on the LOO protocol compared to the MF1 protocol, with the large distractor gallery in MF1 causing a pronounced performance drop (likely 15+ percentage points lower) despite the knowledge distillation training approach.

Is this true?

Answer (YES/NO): YES